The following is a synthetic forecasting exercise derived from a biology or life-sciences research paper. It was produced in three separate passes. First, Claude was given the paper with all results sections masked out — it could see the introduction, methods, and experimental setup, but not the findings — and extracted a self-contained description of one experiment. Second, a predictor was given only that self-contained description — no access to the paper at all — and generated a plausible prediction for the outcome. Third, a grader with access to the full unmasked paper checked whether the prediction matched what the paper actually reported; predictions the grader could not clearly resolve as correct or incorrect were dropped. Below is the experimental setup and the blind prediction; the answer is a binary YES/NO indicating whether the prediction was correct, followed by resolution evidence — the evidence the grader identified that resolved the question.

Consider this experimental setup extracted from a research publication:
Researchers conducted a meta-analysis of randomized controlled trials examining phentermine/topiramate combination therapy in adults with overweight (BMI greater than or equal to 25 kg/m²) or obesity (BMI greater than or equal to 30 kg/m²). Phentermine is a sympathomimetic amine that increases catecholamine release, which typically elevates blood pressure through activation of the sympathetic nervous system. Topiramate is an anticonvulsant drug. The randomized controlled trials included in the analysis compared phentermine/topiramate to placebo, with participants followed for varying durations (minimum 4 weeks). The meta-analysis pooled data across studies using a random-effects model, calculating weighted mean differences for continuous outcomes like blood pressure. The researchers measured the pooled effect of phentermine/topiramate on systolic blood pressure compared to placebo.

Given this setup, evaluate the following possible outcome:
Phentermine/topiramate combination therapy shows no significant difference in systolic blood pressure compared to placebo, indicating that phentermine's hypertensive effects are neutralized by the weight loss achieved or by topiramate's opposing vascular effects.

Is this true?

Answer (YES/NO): NO